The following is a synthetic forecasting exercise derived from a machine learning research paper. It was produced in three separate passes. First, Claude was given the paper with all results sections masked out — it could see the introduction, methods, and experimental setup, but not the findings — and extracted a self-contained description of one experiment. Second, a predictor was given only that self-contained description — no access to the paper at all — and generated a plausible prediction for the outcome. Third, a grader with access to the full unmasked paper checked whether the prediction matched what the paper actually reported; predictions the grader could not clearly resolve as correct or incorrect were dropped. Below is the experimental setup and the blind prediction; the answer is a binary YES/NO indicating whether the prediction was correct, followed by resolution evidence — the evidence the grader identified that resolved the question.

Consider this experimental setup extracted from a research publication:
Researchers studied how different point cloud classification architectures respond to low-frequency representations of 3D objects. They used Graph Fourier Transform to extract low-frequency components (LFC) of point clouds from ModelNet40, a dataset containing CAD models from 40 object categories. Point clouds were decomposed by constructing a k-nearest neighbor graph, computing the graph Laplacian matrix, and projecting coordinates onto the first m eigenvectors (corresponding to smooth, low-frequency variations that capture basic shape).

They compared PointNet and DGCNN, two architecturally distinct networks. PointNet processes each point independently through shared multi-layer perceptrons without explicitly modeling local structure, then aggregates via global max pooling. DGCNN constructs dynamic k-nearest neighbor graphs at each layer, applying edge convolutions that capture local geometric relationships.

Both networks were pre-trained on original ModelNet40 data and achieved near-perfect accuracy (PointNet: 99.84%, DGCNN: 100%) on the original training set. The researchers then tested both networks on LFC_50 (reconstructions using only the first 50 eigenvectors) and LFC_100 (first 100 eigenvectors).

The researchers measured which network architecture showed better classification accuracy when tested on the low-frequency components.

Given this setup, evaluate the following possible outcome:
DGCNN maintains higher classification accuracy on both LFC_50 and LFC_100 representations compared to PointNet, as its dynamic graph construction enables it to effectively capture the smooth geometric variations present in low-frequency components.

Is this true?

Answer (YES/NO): NO